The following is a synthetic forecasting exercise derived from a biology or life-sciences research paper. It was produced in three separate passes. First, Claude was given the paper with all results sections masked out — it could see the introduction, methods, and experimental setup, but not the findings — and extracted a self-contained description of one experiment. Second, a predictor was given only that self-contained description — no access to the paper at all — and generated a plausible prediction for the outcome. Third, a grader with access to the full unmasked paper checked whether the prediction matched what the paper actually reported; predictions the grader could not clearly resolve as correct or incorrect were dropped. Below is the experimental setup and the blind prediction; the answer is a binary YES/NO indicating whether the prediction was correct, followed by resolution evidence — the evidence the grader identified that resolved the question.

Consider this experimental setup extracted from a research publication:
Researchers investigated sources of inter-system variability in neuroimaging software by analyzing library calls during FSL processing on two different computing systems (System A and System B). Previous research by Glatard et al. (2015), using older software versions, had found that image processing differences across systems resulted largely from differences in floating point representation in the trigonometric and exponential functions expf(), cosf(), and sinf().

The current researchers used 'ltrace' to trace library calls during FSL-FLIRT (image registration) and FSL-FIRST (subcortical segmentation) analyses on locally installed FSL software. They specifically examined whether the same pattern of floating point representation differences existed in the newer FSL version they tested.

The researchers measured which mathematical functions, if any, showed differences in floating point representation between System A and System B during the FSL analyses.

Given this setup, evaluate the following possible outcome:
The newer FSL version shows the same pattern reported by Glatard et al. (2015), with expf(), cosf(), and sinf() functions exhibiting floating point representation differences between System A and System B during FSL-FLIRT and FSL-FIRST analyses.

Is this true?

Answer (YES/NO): NO